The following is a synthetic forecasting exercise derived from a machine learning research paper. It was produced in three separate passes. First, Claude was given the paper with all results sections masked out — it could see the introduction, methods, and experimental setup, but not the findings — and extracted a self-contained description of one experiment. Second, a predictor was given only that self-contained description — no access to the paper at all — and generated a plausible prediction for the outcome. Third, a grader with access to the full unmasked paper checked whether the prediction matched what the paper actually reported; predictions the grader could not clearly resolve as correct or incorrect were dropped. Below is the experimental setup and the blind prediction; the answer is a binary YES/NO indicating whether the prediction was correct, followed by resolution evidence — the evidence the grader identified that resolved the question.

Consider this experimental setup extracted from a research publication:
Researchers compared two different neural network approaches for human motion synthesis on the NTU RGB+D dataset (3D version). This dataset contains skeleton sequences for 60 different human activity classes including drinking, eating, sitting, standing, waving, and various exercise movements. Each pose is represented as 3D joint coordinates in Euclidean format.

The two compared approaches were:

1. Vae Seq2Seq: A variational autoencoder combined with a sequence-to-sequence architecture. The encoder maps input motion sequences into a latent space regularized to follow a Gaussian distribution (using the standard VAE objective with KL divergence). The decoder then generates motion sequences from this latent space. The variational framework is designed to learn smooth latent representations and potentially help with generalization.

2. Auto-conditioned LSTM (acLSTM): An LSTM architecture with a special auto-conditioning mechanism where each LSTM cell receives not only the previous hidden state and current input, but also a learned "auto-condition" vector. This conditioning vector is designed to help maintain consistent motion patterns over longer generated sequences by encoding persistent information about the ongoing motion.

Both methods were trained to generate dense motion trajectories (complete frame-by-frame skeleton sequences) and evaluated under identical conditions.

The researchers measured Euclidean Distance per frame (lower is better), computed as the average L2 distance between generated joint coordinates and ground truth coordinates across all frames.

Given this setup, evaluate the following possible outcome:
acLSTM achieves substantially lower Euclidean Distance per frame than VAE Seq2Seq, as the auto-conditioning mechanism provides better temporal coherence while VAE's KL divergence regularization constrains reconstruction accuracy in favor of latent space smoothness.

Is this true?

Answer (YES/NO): NO